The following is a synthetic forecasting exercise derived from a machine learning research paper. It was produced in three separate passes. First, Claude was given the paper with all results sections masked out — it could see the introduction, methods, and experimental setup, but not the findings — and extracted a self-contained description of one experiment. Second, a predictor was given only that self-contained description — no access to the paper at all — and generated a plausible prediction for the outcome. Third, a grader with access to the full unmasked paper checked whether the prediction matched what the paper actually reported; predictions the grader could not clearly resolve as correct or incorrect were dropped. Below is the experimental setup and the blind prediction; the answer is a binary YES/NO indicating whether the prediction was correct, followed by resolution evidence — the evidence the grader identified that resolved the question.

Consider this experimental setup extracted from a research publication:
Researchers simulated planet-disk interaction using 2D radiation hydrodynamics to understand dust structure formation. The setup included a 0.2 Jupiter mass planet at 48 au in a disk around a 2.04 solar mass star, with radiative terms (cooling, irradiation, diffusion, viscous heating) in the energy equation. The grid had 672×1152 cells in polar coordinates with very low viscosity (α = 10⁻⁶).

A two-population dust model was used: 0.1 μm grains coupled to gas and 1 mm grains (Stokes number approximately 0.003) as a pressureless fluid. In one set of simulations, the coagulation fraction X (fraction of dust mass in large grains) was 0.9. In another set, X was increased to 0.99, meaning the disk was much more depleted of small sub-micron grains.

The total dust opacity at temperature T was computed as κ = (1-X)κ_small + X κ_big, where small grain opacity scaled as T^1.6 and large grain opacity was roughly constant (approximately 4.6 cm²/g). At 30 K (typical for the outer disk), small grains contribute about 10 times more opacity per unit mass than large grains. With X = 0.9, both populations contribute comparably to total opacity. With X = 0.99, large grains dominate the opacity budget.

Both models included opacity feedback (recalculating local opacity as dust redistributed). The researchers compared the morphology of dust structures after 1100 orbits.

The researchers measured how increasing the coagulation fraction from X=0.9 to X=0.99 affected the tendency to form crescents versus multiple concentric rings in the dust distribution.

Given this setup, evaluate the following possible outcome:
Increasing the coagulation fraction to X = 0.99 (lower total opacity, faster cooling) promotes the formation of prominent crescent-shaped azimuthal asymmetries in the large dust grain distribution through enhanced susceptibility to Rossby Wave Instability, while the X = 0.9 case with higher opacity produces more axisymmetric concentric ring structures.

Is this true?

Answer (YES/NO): YES